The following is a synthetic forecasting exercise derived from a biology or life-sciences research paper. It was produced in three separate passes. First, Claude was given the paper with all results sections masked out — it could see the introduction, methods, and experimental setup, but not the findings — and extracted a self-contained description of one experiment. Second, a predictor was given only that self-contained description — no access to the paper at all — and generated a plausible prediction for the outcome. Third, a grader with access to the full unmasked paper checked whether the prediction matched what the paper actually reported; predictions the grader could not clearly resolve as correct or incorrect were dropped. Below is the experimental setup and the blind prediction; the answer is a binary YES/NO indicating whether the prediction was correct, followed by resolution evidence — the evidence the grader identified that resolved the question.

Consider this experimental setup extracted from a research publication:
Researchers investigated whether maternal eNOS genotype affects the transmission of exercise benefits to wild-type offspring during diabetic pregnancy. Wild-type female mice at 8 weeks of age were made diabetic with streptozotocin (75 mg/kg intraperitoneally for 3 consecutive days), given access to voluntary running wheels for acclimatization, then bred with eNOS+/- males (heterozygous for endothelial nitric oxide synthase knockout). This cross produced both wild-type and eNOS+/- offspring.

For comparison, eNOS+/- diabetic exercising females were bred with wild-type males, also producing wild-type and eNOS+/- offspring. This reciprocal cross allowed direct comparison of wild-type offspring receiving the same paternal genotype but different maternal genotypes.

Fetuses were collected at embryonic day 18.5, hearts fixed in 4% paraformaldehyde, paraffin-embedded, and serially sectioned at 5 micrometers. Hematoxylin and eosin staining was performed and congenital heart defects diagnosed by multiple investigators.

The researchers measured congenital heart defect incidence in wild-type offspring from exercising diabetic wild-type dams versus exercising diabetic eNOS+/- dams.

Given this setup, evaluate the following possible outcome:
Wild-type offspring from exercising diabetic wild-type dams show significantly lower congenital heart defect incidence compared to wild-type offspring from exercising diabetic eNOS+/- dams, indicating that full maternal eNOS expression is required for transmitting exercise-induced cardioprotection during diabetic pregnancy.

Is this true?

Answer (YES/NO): NO